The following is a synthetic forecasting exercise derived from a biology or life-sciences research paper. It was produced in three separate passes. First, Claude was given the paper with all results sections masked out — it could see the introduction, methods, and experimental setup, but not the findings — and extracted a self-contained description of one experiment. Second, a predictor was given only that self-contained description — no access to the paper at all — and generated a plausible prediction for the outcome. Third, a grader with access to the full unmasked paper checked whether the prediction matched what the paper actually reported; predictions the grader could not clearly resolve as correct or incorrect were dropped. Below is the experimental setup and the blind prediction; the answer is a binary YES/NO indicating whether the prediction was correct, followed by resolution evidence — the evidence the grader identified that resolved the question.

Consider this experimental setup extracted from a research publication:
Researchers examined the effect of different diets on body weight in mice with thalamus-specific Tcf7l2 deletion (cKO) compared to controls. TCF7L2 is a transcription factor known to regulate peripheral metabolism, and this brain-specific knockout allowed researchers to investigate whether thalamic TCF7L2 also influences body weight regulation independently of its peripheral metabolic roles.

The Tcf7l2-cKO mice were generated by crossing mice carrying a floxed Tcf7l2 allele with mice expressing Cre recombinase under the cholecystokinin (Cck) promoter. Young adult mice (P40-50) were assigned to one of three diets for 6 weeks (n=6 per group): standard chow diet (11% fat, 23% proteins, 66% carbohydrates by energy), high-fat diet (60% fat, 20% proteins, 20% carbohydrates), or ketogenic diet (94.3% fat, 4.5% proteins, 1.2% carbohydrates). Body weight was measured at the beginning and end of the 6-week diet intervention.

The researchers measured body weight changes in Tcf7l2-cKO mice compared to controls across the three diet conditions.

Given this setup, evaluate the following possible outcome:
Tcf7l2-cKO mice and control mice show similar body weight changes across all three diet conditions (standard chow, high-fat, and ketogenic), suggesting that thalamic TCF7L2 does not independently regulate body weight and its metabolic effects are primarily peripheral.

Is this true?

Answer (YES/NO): NO